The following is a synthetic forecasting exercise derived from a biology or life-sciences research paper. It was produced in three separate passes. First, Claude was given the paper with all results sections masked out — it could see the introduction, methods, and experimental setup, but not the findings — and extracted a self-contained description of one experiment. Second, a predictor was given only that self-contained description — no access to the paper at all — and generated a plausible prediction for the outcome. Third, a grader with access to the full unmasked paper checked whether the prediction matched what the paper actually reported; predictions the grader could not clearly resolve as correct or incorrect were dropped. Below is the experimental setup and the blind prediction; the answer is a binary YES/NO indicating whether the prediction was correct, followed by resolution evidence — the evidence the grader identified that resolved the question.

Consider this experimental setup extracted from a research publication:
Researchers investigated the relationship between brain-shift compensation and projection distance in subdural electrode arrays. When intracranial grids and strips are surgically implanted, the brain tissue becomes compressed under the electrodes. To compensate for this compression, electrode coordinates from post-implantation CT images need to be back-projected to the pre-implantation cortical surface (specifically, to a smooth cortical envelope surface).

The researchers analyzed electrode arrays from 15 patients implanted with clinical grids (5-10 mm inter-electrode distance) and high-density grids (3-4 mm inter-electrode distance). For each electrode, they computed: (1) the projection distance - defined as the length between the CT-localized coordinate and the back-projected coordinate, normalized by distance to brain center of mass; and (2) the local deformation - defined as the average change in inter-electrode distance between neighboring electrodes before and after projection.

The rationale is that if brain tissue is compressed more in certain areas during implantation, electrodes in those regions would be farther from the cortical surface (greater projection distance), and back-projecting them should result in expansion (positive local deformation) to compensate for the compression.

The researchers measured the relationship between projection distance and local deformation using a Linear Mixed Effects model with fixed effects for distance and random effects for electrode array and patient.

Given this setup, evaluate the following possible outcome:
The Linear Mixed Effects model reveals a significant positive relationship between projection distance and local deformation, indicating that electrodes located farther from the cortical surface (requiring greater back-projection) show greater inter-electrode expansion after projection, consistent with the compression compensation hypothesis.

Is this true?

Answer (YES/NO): YES